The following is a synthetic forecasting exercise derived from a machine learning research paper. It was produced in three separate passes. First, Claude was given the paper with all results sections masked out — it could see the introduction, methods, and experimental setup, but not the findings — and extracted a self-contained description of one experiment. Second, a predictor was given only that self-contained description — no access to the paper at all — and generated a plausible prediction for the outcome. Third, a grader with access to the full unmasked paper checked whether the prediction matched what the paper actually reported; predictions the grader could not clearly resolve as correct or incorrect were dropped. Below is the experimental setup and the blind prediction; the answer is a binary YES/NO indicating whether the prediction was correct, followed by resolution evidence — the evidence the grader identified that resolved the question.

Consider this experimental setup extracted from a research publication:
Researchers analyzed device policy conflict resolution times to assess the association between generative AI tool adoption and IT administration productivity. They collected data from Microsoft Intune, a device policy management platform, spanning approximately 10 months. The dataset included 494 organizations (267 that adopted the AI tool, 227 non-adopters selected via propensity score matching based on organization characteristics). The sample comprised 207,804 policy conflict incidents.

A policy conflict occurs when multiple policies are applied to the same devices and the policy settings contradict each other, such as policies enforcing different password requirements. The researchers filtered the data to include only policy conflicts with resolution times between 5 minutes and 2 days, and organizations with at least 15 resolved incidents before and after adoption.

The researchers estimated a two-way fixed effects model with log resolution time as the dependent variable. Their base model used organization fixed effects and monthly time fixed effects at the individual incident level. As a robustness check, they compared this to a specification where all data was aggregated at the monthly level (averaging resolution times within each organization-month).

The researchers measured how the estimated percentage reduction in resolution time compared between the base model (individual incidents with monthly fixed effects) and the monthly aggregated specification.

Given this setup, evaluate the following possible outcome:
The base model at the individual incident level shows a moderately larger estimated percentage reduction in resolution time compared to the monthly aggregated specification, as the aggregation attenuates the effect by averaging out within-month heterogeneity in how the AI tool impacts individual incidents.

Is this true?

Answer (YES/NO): NO